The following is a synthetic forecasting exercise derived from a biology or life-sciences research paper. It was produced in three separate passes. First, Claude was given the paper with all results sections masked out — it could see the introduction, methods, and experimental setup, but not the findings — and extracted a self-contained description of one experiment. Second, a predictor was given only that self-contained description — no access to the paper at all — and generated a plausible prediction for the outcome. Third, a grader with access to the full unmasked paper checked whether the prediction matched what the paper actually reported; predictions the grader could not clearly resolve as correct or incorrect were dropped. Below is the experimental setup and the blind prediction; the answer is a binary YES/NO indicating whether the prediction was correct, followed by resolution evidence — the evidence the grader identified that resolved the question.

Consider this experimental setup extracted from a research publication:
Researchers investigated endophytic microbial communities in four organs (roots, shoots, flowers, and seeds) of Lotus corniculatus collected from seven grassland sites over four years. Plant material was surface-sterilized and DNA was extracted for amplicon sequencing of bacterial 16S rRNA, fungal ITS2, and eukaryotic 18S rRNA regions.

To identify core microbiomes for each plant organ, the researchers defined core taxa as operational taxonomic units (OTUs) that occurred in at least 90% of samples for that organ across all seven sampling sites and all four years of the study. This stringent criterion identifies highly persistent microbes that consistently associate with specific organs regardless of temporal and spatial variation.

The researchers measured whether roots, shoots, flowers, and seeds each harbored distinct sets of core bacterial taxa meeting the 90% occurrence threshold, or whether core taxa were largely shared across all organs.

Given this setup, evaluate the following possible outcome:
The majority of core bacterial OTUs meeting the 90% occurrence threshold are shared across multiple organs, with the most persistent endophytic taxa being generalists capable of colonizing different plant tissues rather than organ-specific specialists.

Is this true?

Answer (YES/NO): NO